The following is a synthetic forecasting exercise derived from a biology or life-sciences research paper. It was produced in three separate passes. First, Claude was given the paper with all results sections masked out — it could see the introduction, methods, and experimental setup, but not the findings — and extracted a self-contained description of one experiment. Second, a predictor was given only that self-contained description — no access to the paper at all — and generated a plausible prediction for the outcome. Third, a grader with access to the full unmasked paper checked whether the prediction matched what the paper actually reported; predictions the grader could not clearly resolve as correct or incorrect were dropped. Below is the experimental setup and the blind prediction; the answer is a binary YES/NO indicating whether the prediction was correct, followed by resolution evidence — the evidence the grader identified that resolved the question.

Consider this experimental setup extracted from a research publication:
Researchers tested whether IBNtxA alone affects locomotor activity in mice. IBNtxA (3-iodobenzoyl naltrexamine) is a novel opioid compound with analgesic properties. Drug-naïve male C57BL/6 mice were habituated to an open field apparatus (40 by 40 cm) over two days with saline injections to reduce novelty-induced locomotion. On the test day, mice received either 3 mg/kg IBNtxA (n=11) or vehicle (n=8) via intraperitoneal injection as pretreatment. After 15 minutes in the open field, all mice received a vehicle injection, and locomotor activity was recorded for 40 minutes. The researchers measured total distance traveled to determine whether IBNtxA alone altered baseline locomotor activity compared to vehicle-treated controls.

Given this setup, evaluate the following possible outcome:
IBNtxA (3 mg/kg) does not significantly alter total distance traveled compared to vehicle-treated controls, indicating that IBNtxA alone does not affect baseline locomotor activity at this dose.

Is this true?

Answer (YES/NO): YES